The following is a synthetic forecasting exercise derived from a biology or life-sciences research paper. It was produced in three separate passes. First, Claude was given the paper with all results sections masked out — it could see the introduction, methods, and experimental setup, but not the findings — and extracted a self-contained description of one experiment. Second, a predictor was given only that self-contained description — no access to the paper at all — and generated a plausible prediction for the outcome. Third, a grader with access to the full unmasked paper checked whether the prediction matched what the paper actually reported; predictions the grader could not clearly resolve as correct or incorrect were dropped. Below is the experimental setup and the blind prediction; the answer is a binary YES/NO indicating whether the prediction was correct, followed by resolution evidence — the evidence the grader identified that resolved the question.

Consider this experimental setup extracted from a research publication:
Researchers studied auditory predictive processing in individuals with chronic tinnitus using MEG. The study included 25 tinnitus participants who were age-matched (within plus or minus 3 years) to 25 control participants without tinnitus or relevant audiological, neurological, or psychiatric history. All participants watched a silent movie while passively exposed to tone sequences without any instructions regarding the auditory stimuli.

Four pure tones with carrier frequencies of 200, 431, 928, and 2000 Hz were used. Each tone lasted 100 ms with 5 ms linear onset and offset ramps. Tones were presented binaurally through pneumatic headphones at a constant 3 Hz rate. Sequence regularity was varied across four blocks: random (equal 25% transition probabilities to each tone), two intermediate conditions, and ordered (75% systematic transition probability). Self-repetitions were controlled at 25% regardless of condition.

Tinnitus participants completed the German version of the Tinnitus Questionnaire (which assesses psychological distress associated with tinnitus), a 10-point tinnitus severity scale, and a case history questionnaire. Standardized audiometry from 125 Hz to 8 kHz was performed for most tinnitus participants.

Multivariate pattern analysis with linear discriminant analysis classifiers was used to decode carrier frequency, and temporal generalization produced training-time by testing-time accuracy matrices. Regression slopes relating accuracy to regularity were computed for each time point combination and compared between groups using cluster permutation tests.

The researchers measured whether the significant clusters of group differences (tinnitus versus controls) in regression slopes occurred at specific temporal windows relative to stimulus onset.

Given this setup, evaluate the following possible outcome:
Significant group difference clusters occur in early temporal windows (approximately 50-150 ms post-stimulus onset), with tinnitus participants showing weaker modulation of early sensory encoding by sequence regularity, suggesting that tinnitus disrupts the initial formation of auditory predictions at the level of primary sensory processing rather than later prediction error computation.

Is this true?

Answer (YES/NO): NO